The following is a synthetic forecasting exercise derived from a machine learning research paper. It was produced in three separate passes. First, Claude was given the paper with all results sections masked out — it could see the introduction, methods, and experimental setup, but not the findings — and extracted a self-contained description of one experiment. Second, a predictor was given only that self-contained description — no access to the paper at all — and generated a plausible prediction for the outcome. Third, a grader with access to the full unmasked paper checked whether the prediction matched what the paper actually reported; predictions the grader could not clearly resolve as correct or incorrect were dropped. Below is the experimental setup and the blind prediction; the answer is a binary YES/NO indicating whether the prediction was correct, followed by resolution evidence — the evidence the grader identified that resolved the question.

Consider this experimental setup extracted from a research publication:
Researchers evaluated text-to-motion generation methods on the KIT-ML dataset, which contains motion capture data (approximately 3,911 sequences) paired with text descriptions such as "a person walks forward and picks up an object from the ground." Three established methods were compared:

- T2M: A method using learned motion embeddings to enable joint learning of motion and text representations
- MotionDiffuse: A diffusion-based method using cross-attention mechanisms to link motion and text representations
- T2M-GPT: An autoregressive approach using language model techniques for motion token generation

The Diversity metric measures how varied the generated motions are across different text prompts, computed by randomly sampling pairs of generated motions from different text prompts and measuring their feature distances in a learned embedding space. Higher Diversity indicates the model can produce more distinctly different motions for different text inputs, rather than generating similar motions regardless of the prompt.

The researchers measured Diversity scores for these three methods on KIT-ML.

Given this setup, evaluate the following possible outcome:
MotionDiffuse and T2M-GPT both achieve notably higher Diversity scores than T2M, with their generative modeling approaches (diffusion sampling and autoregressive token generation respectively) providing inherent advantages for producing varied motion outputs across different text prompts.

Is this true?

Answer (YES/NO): NO